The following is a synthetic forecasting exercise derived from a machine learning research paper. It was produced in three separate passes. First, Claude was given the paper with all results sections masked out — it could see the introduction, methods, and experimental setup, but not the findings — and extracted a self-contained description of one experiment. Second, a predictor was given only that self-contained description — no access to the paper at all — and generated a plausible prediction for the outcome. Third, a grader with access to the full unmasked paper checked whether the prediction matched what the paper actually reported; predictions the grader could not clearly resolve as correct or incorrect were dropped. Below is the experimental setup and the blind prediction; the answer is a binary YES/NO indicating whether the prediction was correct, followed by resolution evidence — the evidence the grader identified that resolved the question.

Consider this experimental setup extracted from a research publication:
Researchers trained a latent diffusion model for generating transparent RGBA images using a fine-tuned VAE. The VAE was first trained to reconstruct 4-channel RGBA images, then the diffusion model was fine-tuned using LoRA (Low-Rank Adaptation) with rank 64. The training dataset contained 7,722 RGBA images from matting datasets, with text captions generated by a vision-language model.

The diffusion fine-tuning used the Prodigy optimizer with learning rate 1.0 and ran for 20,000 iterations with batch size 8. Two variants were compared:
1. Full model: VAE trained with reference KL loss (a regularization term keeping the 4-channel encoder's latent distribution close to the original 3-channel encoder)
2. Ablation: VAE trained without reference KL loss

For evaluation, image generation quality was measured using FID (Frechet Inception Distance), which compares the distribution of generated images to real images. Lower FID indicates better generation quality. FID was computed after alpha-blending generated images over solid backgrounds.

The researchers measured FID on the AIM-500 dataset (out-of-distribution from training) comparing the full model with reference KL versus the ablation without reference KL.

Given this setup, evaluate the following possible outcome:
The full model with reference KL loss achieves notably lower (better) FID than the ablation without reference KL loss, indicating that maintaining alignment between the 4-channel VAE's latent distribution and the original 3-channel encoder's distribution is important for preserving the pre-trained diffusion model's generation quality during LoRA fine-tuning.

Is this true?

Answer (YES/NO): YES